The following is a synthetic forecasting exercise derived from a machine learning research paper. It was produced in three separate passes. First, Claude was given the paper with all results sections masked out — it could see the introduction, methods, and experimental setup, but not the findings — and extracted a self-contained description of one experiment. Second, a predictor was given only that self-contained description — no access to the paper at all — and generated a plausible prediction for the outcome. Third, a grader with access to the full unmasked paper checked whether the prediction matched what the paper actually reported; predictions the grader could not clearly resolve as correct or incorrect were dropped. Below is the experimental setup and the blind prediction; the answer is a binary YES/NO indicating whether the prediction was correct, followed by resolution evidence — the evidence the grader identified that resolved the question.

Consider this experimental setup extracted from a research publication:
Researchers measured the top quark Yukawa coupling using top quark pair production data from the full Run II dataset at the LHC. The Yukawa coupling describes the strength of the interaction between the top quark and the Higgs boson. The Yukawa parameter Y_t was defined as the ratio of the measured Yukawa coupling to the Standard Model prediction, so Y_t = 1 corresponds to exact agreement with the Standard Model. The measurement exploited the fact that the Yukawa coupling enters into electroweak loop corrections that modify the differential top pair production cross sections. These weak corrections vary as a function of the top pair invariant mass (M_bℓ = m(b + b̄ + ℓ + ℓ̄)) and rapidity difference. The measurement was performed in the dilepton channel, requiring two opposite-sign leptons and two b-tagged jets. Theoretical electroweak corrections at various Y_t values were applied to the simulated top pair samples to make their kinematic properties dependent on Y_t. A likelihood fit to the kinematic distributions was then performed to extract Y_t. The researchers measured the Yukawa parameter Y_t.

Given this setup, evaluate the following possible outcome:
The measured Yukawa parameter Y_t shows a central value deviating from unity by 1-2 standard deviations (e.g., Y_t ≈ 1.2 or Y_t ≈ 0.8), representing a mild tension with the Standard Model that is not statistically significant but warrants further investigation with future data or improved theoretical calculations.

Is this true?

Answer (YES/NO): NO